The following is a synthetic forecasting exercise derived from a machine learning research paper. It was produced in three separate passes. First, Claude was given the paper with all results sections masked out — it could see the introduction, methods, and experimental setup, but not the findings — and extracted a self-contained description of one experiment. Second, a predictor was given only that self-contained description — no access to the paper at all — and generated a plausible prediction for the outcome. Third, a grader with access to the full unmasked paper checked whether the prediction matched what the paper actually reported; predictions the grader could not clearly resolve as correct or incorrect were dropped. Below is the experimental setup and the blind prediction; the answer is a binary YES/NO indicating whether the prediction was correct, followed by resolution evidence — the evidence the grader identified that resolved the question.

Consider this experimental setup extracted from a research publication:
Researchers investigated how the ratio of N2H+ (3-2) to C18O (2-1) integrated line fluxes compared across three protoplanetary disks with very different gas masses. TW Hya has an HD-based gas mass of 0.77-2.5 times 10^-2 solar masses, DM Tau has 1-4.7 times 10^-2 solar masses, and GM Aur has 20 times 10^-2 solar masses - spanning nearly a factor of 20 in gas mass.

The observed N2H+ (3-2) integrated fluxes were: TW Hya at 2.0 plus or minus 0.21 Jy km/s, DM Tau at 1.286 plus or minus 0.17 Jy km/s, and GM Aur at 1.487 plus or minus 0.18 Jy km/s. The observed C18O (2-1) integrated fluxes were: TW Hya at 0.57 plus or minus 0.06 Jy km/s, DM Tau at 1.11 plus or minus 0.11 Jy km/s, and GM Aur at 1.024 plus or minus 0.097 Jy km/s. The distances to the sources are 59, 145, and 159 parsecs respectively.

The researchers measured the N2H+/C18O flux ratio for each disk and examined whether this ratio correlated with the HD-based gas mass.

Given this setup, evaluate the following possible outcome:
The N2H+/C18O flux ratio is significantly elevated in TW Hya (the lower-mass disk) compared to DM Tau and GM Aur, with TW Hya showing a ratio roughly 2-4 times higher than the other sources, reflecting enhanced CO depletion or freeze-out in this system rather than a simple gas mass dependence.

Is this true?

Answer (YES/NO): YES